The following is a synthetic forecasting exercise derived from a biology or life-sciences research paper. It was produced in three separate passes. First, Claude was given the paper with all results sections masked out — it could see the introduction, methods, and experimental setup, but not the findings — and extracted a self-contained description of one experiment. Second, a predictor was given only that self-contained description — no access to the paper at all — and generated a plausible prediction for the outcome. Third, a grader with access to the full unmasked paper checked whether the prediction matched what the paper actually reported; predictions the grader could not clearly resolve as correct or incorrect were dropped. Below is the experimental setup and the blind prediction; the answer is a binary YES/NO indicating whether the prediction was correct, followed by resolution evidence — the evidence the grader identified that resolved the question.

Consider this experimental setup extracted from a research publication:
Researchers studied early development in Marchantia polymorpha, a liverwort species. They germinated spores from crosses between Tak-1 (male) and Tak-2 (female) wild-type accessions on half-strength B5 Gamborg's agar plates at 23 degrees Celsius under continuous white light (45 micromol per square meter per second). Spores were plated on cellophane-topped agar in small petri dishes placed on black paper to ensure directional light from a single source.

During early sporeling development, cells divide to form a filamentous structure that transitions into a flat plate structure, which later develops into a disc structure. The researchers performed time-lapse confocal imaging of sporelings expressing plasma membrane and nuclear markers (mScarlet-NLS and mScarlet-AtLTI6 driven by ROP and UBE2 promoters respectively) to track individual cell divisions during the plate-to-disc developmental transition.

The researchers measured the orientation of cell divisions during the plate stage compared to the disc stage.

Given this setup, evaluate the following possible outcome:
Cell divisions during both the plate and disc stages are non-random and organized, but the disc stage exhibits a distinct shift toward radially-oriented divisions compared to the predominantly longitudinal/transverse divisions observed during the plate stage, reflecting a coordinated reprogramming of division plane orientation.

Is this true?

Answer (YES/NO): NO